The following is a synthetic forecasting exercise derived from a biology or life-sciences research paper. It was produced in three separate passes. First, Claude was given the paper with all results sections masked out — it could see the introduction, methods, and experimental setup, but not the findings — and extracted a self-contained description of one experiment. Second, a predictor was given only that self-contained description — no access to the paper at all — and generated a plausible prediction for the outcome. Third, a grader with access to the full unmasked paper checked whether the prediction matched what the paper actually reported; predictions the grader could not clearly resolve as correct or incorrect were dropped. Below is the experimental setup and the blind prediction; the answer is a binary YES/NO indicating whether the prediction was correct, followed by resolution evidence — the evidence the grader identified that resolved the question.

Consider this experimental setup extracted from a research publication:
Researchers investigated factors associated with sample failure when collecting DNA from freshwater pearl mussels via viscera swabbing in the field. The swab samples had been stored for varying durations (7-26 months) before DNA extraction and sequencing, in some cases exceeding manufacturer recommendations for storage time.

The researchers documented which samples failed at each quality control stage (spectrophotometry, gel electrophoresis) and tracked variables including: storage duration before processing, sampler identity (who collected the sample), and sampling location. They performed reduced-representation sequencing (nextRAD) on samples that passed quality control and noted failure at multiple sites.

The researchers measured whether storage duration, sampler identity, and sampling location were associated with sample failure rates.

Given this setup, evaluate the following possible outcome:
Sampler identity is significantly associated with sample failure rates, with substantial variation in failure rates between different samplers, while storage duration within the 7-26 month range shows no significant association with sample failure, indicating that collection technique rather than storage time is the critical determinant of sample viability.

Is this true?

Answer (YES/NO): YES